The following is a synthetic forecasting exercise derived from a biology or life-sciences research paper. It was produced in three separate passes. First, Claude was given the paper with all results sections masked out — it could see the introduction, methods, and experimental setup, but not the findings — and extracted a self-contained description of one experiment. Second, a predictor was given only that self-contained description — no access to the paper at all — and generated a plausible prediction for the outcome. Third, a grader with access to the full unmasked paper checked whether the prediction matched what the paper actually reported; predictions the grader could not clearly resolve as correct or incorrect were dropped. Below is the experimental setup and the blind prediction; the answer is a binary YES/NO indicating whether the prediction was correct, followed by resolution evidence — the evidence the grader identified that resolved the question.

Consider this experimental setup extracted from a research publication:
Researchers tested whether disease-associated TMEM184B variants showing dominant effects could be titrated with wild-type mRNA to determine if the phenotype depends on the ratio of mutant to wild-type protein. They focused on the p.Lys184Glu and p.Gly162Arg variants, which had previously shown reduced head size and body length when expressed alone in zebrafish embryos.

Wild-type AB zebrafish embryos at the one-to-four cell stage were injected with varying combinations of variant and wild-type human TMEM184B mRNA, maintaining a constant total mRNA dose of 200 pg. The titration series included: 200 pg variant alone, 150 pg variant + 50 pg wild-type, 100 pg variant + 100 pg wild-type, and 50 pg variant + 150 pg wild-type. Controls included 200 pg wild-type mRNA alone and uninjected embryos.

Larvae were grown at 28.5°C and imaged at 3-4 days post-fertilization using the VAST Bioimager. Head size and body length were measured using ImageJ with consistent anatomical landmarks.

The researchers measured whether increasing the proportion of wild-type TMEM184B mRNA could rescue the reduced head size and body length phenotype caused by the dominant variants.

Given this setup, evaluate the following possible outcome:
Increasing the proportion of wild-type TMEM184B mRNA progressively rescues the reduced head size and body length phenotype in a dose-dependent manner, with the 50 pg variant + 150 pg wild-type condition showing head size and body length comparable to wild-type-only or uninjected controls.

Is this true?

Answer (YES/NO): NO